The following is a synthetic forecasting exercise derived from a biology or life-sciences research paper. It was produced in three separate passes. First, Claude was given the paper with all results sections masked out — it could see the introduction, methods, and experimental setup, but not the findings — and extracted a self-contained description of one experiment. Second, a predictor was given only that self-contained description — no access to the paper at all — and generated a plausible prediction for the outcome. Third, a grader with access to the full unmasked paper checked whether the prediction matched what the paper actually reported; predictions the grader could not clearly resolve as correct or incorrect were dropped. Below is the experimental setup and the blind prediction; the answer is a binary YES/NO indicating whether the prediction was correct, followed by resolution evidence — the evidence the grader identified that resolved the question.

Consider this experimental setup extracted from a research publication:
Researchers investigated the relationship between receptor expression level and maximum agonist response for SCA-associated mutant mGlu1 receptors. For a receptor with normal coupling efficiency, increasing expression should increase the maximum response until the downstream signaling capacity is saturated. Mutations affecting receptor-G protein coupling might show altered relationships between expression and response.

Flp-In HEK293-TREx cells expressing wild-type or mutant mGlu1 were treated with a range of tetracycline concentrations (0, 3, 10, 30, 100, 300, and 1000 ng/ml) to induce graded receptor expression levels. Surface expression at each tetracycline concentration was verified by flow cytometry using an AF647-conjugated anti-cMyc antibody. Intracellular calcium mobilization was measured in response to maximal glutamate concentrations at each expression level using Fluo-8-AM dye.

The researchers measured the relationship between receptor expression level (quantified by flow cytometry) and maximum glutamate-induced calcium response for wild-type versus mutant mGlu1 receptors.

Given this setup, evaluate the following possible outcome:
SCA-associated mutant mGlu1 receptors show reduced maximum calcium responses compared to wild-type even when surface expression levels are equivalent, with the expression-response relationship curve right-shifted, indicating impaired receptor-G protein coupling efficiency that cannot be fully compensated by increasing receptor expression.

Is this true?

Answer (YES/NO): NO